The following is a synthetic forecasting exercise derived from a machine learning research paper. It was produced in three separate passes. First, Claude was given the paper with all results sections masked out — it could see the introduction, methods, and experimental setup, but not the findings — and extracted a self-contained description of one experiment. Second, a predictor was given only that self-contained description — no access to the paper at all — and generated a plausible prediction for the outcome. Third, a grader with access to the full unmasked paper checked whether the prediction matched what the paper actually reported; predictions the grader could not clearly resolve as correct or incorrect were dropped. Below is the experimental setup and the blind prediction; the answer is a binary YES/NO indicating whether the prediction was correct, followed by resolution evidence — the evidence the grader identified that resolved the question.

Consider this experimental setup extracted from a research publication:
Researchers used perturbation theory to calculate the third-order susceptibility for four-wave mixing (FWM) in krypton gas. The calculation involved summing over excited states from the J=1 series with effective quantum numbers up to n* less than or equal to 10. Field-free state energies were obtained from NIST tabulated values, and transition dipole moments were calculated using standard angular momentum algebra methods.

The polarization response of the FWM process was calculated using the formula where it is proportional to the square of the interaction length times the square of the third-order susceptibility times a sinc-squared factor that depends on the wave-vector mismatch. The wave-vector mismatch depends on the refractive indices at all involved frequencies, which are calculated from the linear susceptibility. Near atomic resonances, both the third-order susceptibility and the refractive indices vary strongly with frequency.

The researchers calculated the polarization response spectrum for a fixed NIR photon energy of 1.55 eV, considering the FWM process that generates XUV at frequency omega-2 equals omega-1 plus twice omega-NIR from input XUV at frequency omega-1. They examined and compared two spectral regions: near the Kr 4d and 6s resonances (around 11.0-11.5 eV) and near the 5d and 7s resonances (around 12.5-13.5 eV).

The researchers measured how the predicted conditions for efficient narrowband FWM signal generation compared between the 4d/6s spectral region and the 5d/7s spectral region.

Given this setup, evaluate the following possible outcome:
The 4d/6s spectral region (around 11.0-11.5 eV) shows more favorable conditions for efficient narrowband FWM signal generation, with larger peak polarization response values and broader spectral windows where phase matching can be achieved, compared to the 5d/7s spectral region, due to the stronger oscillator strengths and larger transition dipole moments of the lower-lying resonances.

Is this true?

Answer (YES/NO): NO